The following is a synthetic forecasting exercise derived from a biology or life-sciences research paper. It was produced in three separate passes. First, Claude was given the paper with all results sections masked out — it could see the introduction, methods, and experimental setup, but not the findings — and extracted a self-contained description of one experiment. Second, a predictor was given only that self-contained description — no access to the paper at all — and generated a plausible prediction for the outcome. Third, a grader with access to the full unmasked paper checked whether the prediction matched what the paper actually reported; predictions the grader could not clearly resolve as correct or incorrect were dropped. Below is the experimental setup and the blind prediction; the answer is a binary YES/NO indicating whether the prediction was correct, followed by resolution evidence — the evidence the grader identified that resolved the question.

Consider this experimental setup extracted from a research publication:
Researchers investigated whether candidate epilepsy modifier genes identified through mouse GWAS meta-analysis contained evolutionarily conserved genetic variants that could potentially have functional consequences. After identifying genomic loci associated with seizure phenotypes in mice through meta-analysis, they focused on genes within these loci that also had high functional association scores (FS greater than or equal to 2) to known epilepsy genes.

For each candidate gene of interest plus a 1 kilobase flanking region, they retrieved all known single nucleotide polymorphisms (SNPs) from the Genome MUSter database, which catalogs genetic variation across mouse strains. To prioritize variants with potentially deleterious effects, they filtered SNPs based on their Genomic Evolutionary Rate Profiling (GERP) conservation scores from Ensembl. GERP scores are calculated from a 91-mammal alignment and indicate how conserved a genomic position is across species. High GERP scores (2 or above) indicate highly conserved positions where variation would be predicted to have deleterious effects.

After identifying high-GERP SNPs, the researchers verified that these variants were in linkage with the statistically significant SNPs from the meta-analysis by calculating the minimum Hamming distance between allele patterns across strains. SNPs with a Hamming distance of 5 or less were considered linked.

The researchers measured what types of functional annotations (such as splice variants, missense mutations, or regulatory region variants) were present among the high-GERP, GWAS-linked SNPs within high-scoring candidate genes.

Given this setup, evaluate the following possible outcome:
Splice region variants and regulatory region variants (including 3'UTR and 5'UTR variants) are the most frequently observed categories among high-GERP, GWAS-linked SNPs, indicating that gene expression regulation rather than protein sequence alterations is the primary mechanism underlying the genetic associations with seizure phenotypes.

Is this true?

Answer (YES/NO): NO